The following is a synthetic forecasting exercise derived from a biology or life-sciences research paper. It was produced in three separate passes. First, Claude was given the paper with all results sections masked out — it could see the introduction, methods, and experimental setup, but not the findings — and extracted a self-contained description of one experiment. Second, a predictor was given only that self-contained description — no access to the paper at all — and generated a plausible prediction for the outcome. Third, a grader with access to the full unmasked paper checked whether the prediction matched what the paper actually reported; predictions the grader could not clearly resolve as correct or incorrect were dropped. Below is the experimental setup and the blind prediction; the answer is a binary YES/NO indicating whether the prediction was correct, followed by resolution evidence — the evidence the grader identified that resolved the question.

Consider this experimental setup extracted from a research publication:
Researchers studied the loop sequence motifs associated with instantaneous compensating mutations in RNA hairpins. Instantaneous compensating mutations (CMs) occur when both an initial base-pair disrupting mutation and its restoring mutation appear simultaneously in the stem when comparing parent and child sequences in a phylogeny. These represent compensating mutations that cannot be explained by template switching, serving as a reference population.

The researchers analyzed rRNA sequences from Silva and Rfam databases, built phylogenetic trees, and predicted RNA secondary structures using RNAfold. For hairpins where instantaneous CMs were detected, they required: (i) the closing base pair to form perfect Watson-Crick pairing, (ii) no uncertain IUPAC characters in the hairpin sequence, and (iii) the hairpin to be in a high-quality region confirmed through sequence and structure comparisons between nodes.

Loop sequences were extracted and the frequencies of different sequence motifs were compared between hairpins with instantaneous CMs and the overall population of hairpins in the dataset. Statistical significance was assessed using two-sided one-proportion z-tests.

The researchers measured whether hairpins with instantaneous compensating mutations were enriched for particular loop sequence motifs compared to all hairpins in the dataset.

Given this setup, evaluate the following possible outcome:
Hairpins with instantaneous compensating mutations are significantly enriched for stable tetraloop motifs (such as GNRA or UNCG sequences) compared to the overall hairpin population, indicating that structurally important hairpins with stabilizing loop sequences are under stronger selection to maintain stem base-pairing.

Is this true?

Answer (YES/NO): NO